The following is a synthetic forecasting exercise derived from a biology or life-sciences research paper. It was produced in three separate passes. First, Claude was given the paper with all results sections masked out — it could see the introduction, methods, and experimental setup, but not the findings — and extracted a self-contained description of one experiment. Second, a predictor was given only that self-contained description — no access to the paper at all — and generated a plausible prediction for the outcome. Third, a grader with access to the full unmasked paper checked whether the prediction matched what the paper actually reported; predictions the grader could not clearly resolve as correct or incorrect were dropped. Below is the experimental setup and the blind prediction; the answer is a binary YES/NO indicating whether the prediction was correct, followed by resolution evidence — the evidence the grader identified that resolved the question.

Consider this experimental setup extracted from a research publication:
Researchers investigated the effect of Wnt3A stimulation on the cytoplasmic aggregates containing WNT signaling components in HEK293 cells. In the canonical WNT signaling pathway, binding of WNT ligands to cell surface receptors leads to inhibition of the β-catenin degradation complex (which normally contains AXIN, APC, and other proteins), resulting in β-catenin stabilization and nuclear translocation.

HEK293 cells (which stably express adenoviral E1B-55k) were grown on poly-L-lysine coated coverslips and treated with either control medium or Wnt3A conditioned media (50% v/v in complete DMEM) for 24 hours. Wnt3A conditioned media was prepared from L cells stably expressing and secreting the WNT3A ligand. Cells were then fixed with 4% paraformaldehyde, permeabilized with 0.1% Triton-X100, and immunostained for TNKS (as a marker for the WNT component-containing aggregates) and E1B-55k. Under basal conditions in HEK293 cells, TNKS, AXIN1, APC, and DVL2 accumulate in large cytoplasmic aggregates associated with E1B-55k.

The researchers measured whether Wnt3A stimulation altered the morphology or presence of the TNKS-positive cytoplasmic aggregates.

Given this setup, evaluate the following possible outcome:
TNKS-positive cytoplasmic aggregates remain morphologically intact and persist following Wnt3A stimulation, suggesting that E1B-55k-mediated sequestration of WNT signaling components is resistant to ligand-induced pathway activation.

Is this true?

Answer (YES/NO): YES